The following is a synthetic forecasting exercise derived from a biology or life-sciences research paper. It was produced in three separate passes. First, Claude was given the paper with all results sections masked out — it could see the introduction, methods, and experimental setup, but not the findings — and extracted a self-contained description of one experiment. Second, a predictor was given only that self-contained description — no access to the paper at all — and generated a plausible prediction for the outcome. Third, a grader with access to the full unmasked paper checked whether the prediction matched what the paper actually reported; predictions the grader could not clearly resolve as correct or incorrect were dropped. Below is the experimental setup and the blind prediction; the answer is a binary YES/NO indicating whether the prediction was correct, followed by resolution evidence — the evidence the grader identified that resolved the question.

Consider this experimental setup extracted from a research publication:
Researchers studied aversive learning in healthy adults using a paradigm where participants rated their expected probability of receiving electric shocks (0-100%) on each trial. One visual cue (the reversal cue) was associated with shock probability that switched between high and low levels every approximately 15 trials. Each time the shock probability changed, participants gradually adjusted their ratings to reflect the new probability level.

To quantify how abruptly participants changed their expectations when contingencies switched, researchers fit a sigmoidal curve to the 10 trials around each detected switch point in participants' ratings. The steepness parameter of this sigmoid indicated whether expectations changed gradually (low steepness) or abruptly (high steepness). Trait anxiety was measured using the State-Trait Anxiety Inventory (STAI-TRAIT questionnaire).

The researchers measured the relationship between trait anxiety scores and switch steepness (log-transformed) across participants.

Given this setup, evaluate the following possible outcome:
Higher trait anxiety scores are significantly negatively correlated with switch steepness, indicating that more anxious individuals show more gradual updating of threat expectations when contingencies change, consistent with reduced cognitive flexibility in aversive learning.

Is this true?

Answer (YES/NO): NO